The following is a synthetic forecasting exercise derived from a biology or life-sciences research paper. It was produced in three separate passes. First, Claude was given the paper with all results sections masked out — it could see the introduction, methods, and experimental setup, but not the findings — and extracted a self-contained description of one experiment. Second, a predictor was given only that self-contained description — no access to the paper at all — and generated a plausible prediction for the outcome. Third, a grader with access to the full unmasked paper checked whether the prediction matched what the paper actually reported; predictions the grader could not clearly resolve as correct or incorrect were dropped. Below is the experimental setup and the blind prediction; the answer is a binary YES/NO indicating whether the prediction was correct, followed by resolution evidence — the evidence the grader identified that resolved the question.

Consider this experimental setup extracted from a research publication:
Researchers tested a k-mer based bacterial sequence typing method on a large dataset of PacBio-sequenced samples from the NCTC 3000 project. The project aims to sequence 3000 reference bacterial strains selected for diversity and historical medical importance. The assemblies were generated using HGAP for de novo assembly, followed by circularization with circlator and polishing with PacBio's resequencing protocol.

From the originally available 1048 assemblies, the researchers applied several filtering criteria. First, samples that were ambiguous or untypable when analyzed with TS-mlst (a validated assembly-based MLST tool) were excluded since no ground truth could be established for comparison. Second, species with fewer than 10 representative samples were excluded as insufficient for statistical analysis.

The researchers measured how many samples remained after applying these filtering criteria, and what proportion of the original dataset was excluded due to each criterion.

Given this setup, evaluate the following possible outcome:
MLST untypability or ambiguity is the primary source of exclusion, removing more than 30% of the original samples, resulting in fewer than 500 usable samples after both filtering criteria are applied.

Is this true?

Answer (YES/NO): NO